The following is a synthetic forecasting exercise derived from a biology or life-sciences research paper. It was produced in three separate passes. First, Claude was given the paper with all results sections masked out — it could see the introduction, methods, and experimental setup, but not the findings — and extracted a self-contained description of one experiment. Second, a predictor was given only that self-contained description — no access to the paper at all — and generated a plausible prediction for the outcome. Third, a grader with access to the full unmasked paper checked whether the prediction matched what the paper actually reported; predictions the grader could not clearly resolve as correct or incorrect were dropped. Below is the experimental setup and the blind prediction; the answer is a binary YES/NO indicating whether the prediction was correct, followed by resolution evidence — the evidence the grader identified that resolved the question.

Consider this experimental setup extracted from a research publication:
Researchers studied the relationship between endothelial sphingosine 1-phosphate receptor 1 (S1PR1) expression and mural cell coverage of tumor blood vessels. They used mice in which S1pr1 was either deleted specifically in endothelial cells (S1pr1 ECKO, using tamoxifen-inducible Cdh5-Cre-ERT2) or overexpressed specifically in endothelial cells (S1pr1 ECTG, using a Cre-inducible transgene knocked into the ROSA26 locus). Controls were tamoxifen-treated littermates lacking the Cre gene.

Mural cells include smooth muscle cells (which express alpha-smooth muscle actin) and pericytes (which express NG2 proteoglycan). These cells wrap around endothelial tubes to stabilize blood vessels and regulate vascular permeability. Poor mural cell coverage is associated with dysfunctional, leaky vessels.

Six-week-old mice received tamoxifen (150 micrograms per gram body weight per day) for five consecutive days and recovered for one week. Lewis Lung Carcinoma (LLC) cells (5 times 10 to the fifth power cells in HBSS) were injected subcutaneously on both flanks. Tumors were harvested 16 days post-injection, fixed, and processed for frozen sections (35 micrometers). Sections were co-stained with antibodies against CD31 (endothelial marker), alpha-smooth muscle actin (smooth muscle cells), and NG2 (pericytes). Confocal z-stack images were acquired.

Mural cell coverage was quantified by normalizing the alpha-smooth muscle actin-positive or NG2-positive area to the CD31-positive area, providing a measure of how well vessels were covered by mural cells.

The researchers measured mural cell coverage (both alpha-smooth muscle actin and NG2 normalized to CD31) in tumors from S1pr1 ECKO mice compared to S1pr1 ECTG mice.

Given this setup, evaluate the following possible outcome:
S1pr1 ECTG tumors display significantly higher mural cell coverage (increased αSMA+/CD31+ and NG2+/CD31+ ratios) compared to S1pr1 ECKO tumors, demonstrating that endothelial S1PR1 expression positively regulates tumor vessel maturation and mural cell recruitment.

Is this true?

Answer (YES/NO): YES